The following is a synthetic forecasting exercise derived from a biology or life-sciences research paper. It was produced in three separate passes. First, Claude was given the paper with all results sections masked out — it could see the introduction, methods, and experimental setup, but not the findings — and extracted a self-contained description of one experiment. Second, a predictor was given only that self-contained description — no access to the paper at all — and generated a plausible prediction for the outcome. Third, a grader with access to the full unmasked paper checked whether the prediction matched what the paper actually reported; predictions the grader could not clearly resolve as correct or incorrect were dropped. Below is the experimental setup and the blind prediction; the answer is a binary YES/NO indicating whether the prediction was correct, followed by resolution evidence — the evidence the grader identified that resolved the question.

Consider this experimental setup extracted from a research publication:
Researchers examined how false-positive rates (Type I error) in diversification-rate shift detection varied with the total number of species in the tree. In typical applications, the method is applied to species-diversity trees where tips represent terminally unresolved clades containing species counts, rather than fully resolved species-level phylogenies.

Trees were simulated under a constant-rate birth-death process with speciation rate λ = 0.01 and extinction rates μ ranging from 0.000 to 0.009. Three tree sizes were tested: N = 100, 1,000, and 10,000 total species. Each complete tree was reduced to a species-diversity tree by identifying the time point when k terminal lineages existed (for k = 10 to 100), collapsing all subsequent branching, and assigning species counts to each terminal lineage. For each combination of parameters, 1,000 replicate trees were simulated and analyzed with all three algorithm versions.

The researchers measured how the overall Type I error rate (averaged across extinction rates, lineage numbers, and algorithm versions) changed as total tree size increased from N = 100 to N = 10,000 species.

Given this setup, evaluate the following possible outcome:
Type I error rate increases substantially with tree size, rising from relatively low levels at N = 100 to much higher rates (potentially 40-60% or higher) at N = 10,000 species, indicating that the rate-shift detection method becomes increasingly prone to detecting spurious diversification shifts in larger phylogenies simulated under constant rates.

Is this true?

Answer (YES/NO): NO